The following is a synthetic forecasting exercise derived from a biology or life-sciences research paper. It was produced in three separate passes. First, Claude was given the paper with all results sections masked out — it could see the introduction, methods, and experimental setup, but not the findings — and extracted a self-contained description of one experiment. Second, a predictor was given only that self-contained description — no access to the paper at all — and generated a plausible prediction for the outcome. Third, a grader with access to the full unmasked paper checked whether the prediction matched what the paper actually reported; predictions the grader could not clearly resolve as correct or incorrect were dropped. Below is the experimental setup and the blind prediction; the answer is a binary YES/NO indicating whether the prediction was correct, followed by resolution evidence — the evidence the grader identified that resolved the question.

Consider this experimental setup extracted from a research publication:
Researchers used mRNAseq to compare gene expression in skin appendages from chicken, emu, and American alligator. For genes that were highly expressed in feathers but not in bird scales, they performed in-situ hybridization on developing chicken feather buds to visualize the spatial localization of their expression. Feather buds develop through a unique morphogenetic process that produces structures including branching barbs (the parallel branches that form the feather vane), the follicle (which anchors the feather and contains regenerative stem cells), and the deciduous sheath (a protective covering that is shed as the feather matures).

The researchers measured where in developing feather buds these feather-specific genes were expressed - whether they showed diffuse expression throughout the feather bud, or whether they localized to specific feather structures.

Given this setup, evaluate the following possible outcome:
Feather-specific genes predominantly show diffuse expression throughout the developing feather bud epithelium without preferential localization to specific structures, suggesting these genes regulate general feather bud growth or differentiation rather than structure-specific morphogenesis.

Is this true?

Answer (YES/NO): NO